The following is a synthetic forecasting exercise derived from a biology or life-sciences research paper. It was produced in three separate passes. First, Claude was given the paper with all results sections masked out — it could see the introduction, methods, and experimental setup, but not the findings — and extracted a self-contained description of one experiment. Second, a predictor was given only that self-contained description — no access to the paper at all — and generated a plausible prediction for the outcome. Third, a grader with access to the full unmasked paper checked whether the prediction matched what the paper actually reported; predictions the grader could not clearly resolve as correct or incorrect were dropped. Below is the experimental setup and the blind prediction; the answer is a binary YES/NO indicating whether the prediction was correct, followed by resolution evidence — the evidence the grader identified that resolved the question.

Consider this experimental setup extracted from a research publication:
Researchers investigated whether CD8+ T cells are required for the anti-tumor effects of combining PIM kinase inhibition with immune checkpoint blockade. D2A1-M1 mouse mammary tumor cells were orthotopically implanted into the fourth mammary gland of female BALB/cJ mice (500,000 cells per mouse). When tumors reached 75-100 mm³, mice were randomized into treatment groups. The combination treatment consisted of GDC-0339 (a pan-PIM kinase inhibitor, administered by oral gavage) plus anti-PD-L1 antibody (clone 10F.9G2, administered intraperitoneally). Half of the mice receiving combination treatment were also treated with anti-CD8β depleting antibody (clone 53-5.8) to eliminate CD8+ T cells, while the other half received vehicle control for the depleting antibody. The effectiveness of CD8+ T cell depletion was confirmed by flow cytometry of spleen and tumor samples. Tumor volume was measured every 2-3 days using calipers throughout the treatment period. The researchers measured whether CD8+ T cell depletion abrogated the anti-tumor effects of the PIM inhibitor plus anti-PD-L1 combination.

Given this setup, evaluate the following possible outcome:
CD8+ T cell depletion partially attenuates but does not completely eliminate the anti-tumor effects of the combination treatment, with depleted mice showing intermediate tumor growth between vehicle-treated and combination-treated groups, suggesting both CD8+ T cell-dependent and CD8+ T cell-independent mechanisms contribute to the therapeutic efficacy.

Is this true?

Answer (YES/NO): YES